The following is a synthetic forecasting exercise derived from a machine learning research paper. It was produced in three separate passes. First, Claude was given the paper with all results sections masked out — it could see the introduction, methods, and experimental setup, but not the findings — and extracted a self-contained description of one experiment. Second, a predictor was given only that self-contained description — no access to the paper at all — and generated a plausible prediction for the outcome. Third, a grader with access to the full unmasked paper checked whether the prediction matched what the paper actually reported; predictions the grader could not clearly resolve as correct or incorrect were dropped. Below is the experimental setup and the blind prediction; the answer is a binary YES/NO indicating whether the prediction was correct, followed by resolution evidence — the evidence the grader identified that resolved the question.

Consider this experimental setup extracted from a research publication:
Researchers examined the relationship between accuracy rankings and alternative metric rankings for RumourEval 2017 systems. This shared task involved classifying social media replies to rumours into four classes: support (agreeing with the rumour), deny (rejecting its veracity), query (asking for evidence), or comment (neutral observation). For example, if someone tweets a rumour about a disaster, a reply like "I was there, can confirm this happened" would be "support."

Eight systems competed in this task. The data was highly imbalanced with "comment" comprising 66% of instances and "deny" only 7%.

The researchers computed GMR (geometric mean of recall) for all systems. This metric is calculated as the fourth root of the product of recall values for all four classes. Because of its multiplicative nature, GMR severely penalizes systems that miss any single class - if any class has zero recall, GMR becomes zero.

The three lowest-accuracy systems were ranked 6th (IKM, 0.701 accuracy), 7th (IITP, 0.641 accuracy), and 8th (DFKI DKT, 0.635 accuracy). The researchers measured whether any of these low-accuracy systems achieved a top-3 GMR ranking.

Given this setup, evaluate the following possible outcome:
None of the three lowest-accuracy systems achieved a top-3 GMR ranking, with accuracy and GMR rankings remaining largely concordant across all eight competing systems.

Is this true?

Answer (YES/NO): NO